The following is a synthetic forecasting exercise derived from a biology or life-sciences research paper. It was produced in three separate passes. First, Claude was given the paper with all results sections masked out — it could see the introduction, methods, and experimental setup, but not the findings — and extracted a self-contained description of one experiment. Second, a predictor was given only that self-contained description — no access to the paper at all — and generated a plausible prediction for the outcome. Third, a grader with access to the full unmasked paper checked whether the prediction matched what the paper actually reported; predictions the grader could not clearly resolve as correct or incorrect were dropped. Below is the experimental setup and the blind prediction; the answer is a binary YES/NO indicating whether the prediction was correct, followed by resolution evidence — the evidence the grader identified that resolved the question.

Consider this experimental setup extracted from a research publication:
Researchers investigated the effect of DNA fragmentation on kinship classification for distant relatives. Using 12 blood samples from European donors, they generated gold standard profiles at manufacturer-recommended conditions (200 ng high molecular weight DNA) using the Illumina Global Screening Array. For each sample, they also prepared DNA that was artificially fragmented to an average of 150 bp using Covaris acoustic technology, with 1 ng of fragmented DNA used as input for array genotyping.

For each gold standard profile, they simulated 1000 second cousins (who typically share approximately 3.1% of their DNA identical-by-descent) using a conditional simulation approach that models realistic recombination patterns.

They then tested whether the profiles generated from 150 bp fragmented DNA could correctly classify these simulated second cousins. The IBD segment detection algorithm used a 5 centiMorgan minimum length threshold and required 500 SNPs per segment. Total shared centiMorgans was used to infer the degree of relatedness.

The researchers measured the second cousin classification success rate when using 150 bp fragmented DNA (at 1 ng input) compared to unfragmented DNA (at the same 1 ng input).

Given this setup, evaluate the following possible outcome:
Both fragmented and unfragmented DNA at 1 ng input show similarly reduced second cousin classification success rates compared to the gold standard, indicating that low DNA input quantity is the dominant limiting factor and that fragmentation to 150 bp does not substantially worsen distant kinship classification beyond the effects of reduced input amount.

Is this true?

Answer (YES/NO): NO